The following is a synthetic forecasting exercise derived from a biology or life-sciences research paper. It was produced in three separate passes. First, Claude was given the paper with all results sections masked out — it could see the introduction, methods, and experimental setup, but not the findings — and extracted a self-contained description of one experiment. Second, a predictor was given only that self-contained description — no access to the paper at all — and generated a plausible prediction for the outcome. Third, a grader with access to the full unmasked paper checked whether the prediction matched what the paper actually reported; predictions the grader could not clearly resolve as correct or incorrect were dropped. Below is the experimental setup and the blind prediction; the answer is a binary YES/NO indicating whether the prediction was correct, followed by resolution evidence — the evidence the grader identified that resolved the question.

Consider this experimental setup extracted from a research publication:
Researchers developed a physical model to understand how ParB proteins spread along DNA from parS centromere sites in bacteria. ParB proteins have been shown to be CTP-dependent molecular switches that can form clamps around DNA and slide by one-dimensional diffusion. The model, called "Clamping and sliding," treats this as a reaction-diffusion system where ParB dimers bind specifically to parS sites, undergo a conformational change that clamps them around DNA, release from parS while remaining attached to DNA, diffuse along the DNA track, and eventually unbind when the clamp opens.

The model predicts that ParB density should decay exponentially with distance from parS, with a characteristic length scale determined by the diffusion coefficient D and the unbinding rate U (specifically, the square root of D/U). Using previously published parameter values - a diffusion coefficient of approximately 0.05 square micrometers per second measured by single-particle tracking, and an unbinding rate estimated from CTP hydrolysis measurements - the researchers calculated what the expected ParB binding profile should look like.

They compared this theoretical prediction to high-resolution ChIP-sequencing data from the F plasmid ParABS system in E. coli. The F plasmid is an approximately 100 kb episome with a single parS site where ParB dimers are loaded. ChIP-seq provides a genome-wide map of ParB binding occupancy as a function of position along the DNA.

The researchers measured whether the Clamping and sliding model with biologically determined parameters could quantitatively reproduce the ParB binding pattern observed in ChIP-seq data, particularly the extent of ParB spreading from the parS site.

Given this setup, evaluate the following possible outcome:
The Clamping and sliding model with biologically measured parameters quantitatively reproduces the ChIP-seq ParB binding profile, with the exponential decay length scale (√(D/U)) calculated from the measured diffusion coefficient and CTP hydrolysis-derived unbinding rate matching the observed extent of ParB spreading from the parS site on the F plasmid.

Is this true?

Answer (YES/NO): NO